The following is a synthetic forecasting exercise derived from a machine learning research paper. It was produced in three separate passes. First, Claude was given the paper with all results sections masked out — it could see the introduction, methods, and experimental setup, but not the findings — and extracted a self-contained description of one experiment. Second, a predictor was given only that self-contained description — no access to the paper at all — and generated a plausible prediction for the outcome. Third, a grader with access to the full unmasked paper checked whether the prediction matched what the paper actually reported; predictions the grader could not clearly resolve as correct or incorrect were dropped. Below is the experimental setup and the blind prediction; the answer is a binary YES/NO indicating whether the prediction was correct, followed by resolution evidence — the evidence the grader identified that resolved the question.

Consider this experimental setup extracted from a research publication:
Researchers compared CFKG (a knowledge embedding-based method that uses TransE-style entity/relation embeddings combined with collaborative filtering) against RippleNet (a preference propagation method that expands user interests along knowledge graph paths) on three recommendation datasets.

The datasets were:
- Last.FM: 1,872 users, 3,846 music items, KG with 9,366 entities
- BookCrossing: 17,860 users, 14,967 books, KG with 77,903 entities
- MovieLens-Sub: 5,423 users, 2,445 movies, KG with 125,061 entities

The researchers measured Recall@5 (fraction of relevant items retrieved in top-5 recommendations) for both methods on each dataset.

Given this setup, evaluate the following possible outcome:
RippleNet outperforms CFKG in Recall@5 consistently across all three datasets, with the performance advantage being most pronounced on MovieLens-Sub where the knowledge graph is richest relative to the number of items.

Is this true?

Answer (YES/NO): NO